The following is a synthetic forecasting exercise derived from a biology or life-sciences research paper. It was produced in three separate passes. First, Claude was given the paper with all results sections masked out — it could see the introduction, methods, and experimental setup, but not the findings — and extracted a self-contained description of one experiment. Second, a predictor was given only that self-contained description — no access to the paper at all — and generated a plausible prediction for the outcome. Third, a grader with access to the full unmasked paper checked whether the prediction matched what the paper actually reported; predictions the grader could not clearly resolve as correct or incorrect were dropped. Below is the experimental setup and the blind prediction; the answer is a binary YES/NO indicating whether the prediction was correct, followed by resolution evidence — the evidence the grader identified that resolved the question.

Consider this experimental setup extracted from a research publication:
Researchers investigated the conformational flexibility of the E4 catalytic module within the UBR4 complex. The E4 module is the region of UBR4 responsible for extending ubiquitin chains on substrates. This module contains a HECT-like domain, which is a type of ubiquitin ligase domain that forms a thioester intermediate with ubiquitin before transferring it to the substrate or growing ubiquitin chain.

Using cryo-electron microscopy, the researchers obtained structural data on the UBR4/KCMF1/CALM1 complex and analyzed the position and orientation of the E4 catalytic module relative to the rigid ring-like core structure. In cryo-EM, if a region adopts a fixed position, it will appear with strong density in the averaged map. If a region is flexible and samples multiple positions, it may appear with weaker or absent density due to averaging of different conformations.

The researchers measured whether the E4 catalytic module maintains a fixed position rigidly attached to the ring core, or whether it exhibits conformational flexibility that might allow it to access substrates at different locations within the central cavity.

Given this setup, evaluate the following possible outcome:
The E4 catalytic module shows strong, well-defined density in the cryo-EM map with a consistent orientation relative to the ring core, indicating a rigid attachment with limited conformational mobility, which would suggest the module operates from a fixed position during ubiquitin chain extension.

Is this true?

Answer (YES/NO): NO